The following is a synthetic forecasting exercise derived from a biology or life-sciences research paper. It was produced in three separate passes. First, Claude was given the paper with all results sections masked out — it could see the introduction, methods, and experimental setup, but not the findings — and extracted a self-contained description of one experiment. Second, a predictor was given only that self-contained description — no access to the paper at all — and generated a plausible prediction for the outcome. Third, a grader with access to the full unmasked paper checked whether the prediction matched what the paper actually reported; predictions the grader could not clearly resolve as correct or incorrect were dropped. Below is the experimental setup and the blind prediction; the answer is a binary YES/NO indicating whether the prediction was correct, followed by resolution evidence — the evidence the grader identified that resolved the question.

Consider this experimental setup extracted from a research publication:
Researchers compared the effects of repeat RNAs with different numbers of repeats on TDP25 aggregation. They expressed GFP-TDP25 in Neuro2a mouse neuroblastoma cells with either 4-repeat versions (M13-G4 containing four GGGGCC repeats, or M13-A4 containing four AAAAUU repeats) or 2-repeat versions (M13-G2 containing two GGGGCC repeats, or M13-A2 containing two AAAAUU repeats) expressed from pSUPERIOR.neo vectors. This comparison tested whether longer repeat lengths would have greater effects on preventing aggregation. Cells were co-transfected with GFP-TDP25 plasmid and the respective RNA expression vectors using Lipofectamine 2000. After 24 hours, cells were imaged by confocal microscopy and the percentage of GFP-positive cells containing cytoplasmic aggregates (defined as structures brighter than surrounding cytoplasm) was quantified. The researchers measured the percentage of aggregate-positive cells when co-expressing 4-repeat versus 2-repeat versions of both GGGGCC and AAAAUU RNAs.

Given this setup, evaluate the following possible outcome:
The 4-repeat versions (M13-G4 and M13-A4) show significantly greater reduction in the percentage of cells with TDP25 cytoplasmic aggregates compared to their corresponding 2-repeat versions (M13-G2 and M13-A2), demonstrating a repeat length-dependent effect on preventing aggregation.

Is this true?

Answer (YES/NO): YES